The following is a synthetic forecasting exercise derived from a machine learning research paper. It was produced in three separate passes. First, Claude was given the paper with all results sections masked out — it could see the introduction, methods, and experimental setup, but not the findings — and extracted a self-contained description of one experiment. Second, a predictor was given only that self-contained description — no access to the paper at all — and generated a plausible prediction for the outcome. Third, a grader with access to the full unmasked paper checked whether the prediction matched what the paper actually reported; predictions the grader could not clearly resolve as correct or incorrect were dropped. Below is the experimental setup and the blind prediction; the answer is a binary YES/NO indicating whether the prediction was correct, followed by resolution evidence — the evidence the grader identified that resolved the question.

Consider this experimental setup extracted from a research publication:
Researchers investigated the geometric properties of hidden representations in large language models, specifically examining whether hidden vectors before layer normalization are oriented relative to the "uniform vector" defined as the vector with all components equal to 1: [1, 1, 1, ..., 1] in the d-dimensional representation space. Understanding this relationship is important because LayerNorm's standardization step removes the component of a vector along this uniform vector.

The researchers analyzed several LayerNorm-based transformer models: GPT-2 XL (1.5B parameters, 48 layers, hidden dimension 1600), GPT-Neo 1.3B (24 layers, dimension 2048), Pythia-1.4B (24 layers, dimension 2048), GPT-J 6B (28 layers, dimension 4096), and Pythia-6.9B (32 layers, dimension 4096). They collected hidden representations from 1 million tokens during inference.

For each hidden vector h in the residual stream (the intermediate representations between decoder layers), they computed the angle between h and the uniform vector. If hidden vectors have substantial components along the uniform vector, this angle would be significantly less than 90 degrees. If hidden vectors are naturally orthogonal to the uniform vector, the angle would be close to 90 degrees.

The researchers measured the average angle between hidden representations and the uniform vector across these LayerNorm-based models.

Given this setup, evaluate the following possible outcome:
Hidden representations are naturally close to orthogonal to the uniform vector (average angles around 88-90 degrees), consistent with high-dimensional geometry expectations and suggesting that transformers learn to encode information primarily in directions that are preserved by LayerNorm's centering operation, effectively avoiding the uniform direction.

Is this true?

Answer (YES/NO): YES